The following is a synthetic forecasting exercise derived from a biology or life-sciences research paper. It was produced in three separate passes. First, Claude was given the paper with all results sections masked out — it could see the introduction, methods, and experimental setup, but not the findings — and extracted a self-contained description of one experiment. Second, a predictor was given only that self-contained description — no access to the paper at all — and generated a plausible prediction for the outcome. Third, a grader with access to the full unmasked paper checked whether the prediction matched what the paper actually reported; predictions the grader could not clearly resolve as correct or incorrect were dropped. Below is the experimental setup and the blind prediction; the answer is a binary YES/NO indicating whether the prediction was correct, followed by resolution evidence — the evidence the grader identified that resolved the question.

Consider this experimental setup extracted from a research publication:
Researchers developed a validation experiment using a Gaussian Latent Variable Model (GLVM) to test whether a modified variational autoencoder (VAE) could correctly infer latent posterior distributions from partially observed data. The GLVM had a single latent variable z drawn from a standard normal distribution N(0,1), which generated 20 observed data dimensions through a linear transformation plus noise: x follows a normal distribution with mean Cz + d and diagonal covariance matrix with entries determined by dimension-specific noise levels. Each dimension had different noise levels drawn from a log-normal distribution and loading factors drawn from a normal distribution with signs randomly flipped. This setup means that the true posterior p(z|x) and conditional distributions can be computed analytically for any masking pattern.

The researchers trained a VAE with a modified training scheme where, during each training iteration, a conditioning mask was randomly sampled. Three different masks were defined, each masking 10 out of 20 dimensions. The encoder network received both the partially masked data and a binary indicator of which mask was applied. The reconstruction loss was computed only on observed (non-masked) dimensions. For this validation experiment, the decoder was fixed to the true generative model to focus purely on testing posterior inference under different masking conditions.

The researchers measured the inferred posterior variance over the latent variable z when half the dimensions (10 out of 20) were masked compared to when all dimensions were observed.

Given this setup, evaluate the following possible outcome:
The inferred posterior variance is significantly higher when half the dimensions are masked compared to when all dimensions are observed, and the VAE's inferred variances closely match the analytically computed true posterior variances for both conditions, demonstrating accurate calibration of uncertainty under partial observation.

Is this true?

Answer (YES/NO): YES